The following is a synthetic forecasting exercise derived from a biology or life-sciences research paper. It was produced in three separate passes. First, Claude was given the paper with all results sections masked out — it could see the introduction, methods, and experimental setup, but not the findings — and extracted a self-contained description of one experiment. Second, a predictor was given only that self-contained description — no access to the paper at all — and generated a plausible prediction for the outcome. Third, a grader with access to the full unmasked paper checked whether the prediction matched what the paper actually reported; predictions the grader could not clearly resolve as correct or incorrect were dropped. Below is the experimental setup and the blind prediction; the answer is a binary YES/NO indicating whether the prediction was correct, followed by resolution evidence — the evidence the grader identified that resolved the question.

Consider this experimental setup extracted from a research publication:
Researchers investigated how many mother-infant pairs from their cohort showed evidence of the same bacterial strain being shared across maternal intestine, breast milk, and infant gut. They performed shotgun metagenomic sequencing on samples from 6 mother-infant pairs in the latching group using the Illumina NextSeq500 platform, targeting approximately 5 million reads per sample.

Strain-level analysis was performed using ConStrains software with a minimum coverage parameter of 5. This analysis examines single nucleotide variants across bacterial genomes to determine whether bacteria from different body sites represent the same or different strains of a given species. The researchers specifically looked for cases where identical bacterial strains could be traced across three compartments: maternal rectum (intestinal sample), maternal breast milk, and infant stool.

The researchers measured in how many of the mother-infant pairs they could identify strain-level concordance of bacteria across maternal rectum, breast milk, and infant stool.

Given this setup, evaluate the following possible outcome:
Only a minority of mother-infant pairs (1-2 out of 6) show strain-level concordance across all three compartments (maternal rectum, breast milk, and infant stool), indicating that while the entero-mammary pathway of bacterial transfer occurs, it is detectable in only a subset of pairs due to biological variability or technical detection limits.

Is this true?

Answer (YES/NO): YES